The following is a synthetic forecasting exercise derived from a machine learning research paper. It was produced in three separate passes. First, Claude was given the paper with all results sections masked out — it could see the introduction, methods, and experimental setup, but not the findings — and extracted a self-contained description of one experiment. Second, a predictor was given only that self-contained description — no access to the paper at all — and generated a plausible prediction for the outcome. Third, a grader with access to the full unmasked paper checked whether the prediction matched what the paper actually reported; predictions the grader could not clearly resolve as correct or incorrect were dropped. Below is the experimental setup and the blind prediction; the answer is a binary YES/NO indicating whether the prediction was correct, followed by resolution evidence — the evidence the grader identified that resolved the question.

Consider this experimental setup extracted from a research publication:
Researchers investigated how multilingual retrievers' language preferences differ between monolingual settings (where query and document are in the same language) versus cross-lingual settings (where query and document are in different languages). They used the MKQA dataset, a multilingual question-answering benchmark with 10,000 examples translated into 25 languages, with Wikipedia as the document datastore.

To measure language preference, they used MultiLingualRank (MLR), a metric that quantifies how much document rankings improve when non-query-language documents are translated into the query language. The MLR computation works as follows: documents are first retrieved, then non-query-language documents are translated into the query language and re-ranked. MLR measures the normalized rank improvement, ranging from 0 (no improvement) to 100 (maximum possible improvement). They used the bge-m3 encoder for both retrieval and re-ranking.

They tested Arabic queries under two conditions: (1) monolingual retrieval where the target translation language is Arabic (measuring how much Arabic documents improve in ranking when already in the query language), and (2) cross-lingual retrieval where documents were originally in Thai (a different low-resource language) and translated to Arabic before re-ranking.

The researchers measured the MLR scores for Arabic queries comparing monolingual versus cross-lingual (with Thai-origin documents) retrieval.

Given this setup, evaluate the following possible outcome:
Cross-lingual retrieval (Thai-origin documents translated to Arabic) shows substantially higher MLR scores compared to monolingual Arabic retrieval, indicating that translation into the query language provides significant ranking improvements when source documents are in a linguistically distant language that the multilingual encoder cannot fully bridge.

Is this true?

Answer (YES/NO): NO